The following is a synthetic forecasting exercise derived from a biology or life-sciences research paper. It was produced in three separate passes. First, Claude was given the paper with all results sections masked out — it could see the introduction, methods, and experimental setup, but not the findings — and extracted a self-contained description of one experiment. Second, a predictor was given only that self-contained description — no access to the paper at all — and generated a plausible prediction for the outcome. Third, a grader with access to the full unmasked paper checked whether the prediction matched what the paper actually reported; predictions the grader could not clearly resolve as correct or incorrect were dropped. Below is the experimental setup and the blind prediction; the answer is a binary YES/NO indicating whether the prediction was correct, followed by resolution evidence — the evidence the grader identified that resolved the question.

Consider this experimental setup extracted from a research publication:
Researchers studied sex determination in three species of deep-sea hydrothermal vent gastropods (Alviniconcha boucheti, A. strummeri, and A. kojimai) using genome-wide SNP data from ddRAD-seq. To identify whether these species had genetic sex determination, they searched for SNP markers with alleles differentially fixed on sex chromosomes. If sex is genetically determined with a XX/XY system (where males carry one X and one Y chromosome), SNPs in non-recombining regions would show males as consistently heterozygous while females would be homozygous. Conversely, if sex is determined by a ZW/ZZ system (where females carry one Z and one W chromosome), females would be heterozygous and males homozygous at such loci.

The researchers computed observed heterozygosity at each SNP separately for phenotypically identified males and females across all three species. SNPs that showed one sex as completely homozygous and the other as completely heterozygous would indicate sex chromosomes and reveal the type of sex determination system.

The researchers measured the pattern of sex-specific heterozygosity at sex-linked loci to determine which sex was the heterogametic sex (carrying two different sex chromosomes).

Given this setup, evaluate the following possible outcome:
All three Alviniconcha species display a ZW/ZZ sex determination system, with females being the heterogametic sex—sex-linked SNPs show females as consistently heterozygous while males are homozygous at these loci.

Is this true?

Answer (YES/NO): NO